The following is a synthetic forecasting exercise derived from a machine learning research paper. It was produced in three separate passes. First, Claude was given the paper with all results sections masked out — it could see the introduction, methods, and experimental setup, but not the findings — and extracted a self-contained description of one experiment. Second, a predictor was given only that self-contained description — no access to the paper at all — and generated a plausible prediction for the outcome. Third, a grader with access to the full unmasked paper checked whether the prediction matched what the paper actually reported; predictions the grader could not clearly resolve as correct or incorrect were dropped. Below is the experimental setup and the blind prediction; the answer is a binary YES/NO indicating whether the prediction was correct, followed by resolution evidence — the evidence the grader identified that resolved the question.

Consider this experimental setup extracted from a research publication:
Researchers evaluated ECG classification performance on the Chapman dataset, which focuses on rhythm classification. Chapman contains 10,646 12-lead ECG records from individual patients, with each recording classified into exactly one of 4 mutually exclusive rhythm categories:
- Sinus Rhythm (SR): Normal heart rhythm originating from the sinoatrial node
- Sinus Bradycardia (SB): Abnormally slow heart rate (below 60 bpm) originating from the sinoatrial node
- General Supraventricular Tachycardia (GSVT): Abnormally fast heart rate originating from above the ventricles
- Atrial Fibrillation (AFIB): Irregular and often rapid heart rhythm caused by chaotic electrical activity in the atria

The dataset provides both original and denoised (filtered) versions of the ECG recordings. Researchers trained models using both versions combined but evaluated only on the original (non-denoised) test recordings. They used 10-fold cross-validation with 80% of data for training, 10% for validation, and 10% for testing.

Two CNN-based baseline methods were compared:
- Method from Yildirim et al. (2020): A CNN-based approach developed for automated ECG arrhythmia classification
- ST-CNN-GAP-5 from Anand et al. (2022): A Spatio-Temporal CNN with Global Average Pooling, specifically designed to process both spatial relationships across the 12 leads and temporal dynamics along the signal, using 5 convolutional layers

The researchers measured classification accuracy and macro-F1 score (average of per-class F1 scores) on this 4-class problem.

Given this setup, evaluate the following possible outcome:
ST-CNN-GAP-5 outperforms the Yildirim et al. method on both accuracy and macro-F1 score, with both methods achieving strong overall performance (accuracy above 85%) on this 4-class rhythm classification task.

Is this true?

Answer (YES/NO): YES